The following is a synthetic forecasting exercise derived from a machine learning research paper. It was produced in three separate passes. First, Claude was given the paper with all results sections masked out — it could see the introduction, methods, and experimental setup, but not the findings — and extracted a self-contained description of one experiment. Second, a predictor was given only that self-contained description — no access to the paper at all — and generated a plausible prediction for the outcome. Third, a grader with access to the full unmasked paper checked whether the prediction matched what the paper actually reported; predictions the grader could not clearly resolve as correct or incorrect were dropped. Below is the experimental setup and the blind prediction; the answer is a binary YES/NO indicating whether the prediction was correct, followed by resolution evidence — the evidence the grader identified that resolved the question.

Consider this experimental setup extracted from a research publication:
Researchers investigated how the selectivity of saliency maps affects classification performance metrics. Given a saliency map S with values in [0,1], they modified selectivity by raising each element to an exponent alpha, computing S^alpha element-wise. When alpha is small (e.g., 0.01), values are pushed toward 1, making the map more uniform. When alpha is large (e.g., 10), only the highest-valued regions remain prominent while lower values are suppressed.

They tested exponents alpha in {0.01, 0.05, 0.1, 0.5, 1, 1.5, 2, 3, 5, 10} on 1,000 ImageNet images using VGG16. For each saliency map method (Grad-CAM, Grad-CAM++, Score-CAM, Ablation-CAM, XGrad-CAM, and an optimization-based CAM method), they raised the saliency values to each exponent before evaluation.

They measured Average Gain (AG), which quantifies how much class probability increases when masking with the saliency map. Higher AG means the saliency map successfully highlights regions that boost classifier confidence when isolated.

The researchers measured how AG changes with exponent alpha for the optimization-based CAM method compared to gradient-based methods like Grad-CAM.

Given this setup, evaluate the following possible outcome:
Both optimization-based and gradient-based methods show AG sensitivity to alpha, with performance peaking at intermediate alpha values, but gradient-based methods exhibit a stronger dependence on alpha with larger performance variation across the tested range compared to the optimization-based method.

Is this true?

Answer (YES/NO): NO